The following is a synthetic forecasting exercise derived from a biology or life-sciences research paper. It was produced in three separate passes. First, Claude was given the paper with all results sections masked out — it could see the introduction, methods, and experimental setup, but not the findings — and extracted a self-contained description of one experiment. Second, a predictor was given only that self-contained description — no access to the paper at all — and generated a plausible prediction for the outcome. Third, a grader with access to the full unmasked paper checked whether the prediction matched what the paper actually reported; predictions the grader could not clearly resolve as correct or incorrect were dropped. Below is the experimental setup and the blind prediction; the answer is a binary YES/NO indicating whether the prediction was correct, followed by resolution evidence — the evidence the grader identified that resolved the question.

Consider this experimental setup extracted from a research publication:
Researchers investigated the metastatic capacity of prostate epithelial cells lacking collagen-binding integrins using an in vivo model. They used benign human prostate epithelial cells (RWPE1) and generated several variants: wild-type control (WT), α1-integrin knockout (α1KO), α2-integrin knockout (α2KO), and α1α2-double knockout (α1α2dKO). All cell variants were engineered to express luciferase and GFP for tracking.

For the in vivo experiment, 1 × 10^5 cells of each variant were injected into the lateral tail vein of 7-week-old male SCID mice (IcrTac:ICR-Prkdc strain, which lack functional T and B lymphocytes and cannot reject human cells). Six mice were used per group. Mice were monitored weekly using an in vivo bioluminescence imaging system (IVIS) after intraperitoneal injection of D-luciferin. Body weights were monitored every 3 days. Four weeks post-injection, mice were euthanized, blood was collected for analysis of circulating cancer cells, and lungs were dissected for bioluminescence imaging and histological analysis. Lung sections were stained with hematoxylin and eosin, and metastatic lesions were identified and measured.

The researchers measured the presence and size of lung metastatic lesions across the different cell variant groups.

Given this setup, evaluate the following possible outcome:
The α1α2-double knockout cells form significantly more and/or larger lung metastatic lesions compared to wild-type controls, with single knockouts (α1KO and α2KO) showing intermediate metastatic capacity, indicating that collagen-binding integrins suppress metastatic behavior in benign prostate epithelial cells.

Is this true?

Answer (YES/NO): NO